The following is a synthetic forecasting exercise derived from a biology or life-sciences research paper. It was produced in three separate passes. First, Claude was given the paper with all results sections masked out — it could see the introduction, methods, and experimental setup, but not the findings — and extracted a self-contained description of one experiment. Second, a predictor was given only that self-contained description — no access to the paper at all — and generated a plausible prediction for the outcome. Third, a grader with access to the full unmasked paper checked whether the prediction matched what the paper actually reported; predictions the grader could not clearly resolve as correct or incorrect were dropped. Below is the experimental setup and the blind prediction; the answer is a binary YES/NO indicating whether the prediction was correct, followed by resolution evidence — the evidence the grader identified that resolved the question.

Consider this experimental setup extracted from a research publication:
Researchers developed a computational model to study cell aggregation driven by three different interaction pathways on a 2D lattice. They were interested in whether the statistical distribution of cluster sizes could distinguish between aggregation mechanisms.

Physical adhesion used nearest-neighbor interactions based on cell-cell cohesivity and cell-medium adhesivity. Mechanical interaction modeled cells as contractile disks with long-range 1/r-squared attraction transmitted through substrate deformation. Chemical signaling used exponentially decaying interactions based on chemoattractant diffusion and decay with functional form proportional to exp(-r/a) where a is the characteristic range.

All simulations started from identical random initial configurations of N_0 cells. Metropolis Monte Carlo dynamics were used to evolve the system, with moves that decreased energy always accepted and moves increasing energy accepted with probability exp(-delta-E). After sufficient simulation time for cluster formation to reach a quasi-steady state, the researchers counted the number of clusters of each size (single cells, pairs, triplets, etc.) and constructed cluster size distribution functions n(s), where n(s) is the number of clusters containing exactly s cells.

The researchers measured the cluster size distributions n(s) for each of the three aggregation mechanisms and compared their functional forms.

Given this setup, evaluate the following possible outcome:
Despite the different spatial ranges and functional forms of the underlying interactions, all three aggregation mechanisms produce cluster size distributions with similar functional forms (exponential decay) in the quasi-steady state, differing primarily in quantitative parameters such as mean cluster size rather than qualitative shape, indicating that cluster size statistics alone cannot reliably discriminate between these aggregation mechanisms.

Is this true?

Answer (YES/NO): NO